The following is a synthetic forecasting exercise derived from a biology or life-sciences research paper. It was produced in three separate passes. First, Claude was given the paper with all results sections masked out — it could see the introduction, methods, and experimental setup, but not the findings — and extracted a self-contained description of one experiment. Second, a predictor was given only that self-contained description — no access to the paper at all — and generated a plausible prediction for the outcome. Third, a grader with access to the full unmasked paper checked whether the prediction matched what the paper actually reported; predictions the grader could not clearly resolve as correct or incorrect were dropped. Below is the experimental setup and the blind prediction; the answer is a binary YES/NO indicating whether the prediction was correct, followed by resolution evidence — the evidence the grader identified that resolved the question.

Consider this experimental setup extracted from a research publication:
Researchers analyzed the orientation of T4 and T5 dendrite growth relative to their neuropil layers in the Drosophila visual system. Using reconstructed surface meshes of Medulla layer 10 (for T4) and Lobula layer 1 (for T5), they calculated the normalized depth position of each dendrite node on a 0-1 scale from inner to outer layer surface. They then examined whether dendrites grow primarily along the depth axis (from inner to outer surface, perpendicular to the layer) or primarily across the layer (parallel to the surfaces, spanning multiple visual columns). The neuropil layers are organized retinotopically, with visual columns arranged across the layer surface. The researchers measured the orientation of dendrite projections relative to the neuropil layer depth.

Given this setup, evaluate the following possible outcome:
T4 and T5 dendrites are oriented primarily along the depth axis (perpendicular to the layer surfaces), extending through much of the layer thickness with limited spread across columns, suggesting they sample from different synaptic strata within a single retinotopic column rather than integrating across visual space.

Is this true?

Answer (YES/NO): NO